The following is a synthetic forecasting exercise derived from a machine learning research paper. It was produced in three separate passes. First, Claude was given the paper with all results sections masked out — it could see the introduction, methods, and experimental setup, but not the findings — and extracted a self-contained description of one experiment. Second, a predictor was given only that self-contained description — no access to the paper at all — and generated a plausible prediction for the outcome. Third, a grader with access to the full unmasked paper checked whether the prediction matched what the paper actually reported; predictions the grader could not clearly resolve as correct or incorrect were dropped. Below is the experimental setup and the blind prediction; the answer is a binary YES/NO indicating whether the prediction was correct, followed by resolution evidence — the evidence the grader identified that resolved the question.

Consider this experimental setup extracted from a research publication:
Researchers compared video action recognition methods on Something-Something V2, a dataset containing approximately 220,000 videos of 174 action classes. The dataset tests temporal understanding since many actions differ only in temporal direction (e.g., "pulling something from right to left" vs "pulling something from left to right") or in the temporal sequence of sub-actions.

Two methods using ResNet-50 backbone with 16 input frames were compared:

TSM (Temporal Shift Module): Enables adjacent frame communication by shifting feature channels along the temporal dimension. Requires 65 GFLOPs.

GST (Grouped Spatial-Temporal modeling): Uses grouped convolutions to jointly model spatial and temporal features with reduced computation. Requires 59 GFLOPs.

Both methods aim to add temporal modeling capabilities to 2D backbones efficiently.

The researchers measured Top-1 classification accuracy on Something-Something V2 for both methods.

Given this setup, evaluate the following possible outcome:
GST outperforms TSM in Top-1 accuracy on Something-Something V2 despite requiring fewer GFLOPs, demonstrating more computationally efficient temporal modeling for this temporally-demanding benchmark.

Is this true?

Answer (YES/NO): NO